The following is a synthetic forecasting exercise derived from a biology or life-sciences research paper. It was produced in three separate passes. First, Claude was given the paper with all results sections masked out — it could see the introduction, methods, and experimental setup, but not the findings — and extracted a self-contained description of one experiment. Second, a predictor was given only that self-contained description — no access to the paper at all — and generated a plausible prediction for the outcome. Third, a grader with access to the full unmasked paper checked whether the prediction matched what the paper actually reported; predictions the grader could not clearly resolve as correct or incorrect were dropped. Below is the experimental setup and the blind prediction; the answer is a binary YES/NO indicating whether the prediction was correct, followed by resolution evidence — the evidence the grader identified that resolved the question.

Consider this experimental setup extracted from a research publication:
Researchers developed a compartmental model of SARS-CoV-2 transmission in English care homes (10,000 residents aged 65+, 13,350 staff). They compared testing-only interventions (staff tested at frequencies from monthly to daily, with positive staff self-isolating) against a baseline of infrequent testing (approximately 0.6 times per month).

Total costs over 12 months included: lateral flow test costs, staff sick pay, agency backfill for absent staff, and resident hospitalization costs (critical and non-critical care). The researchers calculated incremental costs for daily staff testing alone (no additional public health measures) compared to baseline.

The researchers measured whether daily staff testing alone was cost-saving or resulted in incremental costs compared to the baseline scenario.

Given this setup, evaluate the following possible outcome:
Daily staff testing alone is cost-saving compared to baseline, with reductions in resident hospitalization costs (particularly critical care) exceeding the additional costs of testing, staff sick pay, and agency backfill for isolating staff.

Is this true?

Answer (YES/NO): NO